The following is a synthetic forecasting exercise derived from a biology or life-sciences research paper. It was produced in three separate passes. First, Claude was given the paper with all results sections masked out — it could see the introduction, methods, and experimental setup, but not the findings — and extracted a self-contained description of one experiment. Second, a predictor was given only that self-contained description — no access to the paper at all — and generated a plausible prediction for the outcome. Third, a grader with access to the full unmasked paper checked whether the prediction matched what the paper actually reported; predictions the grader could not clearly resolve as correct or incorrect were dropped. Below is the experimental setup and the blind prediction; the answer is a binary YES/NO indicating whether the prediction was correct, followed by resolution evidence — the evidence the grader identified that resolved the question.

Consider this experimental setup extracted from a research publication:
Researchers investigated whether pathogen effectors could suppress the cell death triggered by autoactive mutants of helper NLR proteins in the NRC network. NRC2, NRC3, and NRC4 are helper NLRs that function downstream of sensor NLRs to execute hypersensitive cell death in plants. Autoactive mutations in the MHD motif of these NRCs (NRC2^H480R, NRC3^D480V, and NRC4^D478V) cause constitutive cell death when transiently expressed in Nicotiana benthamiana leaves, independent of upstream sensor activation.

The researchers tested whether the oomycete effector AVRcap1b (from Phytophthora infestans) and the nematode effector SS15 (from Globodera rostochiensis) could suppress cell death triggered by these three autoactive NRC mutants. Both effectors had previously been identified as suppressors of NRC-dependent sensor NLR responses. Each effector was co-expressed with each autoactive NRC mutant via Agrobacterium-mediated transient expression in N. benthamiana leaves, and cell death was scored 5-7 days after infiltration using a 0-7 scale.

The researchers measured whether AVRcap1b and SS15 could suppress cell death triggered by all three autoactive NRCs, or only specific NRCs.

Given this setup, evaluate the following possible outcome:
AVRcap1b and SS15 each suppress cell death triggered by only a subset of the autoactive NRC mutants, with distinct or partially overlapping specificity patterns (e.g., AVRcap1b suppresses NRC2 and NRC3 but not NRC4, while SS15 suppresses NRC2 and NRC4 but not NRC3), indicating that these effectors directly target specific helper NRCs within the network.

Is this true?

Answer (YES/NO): NO